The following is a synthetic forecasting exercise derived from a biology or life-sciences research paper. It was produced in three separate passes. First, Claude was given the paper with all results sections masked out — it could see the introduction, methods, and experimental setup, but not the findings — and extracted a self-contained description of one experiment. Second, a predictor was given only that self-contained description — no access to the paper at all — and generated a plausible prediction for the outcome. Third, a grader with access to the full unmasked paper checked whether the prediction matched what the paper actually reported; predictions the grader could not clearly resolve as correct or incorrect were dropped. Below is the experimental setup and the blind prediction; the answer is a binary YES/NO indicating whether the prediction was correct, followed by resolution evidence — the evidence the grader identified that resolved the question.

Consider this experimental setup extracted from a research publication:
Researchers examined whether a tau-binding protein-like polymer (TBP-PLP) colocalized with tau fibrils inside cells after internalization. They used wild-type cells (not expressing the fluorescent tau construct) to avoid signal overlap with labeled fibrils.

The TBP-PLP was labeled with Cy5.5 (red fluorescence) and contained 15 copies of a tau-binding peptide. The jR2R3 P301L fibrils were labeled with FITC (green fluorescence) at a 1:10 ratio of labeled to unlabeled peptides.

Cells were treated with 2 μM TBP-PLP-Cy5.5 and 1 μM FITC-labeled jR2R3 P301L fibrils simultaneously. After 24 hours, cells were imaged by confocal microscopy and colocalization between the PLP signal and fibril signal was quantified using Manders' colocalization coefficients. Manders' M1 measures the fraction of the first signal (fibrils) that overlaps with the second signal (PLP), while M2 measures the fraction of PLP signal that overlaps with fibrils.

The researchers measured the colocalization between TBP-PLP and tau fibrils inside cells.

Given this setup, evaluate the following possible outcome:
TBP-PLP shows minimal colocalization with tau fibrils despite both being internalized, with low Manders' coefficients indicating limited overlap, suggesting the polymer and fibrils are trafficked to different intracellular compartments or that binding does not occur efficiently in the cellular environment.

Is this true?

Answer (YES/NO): NO